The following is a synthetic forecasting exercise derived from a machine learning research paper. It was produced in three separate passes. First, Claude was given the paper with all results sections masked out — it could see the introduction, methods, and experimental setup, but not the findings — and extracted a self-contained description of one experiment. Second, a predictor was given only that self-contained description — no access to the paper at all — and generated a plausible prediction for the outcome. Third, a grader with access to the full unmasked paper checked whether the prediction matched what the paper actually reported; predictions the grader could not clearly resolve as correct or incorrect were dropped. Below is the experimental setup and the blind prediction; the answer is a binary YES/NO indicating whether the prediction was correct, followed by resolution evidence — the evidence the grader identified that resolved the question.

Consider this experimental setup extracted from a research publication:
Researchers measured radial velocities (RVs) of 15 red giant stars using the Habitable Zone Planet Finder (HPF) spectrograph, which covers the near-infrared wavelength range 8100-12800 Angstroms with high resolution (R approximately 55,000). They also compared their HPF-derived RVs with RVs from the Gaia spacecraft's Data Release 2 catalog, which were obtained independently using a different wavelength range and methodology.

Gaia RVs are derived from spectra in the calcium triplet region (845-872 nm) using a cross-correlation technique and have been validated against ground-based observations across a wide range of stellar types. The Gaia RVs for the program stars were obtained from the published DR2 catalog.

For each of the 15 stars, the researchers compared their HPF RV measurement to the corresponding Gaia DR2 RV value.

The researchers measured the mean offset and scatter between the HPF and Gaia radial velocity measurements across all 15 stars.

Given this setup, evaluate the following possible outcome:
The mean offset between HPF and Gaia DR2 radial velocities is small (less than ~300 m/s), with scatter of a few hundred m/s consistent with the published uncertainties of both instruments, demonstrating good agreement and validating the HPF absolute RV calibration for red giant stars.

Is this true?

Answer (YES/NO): YES